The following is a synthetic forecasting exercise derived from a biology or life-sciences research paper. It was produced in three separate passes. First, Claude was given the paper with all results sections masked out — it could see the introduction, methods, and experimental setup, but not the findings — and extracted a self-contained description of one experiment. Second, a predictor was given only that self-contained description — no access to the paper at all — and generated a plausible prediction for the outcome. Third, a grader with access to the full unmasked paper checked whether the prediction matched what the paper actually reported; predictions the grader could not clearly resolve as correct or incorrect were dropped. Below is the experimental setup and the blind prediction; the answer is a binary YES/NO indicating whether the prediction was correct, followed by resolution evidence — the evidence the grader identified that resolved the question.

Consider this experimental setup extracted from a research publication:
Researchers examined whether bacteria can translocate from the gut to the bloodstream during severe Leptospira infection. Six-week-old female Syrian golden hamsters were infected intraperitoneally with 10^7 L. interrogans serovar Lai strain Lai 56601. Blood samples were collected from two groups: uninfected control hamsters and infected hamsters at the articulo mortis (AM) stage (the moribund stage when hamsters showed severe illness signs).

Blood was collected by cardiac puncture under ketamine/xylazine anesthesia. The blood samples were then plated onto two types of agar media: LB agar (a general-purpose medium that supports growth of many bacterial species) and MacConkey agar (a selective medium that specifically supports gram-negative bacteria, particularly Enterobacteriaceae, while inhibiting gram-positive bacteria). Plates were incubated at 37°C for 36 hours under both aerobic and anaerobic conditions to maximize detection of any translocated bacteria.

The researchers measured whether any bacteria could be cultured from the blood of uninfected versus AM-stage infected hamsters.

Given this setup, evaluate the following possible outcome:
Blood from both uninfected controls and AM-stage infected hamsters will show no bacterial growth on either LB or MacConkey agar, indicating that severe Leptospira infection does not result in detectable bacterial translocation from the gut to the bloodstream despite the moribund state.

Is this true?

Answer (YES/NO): YES